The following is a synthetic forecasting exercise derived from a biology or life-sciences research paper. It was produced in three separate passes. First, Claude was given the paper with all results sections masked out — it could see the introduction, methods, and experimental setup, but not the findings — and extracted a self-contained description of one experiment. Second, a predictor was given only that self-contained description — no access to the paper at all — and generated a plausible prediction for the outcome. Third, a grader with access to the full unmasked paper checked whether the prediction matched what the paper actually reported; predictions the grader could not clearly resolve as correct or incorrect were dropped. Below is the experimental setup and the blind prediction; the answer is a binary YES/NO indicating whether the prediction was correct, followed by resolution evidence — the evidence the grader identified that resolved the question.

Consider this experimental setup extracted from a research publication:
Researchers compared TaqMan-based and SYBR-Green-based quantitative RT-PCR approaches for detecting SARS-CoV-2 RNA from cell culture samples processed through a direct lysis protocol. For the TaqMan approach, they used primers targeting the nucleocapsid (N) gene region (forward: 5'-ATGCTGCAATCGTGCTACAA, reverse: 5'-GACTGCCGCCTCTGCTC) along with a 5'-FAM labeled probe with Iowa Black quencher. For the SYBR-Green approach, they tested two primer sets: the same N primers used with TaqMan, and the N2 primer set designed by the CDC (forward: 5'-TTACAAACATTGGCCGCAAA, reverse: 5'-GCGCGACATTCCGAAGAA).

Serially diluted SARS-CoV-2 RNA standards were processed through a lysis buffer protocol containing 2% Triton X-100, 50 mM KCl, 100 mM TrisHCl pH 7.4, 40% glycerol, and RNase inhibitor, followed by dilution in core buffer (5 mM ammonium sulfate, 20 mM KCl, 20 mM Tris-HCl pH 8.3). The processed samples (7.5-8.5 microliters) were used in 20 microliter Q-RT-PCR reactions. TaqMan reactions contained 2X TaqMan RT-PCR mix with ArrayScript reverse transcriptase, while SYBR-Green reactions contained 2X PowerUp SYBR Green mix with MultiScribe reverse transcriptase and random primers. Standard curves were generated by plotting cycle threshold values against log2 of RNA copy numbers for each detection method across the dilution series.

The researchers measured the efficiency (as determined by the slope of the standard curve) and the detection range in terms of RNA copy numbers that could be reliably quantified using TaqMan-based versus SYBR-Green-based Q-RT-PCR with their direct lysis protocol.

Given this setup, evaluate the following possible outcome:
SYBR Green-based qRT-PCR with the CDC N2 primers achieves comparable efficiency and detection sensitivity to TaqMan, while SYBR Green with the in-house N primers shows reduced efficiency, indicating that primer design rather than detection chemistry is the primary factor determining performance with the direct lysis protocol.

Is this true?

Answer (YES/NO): NO